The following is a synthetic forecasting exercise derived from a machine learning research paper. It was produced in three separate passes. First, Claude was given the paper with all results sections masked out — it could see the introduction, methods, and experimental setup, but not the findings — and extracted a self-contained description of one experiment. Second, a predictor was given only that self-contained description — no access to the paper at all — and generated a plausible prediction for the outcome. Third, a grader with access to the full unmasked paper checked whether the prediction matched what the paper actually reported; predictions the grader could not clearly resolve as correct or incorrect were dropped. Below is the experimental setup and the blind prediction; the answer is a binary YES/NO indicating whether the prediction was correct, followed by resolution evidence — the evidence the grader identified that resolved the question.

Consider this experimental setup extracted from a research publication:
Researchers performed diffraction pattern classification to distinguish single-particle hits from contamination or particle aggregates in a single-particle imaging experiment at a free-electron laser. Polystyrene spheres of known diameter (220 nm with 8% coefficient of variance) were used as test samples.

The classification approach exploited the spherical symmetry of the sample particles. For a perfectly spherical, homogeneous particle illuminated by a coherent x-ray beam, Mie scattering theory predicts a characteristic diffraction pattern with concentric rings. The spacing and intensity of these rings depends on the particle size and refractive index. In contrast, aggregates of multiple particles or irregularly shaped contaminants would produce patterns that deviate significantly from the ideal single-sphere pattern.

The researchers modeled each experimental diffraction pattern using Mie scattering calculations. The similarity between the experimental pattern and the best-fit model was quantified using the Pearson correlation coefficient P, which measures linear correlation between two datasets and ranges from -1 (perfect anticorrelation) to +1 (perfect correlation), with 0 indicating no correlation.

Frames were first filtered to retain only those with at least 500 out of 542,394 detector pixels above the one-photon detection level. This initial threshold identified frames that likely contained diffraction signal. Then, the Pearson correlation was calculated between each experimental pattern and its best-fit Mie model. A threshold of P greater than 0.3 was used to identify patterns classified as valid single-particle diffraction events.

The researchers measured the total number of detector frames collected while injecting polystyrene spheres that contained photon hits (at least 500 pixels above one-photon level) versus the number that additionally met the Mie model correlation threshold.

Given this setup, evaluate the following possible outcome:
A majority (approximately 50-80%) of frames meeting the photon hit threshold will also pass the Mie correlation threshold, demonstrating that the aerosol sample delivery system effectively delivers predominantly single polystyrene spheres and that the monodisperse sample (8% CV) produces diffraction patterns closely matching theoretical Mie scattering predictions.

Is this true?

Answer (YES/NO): NO